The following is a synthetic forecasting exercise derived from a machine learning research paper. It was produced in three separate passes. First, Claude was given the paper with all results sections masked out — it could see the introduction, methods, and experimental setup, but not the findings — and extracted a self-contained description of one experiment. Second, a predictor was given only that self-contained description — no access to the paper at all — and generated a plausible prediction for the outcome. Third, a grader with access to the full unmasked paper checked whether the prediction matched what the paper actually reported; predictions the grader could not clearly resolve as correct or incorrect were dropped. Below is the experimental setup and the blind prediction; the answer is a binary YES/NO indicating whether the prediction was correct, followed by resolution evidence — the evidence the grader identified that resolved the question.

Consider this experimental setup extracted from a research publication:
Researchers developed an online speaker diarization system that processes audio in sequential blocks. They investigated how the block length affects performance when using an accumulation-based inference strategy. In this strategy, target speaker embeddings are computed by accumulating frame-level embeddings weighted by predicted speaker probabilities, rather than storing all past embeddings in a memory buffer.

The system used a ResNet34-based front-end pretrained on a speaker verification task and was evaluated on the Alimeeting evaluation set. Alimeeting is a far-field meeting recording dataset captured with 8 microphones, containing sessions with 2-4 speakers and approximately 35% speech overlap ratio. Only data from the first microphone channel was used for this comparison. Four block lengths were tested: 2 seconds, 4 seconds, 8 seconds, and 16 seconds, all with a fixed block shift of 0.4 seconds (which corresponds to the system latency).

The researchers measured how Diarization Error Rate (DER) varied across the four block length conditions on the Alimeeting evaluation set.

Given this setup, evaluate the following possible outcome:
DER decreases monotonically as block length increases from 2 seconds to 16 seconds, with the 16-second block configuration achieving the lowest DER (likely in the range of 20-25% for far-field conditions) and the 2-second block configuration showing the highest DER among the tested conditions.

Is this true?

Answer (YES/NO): NO